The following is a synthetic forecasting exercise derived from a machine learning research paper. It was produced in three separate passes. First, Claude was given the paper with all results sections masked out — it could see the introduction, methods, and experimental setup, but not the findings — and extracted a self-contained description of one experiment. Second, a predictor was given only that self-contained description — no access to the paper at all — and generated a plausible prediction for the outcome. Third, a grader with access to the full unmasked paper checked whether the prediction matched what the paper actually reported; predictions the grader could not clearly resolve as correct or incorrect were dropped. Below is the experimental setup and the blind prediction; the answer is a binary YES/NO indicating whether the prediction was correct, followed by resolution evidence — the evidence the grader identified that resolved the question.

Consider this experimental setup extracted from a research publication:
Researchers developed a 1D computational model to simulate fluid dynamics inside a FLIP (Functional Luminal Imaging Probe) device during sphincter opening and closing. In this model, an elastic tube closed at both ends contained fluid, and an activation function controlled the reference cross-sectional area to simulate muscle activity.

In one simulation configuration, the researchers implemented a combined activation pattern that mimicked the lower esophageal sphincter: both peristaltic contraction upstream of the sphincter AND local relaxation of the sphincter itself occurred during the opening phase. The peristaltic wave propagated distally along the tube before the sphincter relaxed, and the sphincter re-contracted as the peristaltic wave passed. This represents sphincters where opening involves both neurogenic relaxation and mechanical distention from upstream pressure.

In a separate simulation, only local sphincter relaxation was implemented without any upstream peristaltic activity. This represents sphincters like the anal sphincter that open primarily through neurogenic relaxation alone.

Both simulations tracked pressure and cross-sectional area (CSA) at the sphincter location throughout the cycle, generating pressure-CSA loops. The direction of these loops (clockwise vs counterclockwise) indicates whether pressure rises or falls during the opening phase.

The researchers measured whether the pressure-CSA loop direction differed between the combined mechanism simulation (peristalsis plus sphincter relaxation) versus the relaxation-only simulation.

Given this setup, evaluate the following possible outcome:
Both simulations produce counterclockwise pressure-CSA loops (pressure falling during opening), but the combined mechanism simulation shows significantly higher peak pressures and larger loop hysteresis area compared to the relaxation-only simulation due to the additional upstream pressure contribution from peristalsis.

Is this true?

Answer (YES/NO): NO